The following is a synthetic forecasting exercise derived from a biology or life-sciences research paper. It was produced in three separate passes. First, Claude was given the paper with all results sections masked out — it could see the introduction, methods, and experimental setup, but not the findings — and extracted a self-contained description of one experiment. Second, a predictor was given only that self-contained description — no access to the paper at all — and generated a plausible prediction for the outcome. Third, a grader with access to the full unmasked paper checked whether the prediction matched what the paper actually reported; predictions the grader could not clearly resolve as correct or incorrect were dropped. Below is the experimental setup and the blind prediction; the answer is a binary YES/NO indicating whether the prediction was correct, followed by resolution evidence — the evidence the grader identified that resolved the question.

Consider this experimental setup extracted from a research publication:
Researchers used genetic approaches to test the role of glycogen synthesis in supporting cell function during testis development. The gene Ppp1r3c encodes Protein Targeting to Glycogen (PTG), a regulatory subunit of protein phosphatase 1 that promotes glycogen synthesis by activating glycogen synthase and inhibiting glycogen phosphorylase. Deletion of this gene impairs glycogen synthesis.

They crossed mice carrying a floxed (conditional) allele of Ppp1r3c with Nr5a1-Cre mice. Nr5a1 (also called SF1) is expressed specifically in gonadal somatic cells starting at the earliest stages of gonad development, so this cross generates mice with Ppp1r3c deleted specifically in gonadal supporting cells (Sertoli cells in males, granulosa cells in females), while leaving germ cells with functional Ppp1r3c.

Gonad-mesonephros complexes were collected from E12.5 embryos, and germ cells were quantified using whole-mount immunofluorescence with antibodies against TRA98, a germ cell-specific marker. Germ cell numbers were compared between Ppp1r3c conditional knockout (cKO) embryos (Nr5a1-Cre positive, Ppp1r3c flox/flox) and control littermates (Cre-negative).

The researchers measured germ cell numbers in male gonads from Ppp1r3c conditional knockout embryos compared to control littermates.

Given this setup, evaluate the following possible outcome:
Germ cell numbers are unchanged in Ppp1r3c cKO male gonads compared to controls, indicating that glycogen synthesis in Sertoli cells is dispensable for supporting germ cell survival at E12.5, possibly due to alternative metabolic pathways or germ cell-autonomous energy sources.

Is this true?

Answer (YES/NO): NO